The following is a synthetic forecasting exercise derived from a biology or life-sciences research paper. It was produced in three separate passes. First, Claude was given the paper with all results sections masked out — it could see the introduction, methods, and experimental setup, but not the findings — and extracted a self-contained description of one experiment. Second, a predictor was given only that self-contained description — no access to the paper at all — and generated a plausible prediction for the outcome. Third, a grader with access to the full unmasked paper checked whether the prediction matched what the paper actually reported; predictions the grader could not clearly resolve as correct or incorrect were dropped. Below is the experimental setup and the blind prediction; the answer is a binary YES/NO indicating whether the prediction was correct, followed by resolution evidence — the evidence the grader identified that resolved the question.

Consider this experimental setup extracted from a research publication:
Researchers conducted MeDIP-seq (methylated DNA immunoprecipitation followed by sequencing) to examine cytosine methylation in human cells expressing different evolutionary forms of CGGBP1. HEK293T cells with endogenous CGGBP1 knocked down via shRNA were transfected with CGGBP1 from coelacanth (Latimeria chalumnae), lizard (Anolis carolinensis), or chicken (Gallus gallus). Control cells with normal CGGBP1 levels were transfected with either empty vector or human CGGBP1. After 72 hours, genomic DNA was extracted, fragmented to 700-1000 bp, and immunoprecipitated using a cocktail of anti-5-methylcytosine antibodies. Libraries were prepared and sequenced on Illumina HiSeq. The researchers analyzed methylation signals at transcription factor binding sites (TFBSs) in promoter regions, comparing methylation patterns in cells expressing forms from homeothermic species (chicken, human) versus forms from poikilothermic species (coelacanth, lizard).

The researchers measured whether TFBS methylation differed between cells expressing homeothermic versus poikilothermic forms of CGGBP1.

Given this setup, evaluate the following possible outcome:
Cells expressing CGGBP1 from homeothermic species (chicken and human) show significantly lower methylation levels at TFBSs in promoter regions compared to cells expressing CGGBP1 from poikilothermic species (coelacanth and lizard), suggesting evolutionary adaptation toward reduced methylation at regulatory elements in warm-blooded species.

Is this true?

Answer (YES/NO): NO